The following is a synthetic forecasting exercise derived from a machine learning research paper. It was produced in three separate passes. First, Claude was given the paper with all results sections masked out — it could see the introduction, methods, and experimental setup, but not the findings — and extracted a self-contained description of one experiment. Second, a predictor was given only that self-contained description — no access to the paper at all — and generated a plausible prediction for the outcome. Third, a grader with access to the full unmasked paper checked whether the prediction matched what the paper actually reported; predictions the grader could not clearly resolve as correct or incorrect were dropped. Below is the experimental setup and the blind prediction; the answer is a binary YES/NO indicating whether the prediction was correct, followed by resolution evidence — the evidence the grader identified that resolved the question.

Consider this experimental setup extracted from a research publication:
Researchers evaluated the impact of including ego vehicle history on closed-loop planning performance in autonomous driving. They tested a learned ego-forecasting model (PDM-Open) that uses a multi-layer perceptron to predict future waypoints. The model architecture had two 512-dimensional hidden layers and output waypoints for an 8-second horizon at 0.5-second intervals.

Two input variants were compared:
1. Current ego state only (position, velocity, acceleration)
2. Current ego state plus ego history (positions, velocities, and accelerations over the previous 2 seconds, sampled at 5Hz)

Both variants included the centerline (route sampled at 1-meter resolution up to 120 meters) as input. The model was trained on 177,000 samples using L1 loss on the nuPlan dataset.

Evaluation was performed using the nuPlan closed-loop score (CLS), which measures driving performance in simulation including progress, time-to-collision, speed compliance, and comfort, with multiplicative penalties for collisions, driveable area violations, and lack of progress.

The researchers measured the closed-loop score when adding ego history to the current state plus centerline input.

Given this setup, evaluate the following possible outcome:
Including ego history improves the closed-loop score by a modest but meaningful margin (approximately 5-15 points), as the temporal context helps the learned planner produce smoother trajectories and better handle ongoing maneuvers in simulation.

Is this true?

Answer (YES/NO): NO